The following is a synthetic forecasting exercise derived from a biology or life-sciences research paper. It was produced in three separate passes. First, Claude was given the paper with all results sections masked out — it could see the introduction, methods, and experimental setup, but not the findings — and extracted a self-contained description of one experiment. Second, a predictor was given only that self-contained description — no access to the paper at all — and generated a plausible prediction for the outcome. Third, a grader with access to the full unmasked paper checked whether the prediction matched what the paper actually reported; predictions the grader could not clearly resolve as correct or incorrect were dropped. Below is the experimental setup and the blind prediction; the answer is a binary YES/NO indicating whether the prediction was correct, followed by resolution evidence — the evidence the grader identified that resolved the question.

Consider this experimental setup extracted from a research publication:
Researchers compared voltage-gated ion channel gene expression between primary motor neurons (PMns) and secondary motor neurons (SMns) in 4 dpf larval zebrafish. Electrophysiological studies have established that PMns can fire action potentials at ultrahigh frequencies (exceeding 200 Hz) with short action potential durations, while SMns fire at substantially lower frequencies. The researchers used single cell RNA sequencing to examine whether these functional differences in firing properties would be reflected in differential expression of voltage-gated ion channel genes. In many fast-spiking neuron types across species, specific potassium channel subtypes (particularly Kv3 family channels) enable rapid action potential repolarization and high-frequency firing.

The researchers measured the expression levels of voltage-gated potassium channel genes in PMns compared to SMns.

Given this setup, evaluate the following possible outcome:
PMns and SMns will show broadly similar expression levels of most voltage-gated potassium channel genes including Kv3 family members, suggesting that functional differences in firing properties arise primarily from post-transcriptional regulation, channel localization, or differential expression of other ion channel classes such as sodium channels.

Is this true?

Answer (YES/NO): NO